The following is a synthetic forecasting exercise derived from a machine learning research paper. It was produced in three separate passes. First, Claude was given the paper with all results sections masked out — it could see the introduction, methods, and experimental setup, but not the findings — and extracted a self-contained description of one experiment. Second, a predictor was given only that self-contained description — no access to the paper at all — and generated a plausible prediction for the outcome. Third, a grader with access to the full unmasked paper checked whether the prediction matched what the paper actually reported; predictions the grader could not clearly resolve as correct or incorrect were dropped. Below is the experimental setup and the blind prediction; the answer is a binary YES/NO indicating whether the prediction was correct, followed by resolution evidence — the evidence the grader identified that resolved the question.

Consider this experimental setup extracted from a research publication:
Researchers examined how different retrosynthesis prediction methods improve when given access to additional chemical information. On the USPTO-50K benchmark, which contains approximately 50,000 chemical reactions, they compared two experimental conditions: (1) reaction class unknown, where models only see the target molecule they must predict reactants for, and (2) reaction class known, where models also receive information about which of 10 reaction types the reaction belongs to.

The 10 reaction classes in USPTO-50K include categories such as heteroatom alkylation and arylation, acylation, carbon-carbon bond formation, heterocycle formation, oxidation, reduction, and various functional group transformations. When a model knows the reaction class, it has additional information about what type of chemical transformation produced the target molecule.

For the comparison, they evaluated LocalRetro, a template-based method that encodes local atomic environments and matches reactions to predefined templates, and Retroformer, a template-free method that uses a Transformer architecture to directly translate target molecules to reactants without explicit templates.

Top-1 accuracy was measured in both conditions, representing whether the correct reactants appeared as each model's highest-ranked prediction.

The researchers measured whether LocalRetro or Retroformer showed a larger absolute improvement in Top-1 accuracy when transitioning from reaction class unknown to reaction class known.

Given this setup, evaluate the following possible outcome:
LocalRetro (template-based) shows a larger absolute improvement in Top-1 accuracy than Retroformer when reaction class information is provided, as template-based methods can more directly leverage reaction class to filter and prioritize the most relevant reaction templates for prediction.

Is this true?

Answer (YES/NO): NO